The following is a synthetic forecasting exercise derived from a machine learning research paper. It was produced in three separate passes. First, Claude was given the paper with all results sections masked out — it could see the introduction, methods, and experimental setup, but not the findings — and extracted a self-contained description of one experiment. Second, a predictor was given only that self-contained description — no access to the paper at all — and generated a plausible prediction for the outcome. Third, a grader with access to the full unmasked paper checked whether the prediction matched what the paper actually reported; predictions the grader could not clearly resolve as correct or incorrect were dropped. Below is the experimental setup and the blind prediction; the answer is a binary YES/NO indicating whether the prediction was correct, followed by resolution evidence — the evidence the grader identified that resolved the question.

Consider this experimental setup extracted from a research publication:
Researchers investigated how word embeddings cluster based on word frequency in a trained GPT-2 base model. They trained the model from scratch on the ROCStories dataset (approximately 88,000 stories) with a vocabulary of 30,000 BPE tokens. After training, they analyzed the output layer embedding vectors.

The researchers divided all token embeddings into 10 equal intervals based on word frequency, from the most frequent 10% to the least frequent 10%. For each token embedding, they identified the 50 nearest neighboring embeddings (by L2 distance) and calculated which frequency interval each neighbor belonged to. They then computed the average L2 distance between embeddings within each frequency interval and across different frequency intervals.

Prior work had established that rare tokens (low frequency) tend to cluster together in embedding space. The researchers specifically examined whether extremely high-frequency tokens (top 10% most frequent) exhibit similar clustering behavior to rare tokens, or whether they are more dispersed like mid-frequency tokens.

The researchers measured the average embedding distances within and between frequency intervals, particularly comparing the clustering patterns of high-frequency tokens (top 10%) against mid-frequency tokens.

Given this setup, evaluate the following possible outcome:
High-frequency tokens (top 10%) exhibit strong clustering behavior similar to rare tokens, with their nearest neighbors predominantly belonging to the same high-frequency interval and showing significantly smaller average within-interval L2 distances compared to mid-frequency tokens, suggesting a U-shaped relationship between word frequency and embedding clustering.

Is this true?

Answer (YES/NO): YES